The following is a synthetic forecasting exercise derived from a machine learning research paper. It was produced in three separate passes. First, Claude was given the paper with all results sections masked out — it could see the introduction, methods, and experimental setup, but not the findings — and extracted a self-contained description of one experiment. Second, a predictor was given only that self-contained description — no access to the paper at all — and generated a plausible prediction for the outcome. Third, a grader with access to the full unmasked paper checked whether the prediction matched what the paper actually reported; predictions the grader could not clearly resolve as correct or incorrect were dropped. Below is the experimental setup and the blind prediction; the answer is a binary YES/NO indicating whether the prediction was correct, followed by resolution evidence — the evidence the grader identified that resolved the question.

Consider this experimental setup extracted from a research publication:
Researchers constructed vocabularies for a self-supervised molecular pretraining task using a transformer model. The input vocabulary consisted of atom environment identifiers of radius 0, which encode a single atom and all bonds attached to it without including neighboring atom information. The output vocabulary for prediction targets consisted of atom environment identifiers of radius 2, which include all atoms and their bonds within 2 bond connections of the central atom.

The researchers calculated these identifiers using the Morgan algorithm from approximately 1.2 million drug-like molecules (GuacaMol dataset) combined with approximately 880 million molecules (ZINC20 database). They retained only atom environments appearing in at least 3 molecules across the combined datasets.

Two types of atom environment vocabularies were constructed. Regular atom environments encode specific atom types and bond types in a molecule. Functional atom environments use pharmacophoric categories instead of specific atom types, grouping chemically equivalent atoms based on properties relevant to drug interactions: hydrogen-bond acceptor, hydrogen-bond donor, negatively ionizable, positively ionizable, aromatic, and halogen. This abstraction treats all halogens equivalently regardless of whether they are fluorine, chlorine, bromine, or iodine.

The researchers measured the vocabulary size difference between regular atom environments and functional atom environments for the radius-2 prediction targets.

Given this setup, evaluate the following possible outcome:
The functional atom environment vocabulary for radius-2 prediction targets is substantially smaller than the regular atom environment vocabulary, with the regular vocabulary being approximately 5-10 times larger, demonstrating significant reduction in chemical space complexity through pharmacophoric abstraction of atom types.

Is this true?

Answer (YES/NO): NO